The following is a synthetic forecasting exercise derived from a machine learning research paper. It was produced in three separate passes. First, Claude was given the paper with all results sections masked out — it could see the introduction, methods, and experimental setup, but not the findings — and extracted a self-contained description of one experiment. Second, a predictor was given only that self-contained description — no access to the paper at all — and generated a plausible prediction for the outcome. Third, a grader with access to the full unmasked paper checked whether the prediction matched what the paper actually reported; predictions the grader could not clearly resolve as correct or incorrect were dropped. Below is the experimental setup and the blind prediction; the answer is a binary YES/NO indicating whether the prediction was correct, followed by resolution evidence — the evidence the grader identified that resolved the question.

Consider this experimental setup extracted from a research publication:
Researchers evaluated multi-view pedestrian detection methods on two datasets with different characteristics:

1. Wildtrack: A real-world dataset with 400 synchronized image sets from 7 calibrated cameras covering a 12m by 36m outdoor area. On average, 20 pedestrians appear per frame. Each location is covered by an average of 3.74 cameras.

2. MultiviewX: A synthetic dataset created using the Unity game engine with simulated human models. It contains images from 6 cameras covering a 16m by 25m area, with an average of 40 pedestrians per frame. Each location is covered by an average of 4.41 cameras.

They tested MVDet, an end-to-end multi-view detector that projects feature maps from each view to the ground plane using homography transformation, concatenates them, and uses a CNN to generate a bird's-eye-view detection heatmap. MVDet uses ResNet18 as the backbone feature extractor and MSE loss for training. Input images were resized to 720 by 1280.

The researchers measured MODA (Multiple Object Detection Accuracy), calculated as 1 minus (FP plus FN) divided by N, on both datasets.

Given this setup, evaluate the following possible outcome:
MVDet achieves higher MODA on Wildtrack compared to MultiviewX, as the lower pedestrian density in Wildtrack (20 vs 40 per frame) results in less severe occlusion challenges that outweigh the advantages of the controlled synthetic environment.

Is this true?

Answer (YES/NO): YES